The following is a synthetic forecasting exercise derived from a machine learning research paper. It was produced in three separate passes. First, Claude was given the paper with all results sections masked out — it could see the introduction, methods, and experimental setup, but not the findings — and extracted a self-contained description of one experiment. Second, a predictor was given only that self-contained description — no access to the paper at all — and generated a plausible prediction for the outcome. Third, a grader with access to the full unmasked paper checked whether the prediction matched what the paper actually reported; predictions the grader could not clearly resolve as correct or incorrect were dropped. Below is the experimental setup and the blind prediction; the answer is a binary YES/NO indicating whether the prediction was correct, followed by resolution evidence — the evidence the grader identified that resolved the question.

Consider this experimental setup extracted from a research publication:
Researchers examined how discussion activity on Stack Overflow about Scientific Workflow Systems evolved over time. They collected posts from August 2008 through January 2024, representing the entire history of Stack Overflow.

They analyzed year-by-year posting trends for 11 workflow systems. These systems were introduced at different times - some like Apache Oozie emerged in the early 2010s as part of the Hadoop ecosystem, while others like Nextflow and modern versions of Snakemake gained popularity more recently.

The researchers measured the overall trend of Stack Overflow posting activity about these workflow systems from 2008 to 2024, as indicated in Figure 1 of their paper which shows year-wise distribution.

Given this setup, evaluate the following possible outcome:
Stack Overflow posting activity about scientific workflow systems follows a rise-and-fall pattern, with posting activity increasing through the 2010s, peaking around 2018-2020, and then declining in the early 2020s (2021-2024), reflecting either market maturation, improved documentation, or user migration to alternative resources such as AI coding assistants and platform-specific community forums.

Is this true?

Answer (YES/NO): NO